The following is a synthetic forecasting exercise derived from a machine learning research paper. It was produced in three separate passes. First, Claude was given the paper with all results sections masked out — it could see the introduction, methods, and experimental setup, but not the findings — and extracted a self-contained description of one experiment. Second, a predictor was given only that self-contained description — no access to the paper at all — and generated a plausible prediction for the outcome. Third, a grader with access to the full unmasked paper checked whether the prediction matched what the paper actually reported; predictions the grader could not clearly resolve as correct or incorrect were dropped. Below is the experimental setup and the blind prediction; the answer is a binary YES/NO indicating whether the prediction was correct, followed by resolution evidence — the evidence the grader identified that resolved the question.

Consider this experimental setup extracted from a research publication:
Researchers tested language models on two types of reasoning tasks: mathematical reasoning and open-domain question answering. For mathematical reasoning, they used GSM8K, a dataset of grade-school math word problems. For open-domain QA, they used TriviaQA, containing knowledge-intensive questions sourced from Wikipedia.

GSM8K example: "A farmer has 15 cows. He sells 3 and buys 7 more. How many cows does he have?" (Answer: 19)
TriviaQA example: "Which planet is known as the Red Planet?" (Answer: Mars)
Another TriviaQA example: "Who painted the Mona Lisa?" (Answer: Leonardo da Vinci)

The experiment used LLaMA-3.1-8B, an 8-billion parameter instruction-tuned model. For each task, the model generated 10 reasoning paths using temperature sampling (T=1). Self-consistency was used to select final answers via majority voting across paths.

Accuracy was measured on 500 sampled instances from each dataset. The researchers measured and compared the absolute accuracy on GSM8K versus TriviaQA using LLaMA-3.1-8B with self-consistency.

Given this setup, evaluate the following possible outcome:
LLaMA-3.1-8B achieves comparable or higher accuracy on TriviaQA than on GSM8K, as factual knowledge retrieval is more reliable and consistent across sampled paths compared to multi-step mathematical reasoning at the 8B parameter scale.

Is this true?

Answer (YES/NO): NO